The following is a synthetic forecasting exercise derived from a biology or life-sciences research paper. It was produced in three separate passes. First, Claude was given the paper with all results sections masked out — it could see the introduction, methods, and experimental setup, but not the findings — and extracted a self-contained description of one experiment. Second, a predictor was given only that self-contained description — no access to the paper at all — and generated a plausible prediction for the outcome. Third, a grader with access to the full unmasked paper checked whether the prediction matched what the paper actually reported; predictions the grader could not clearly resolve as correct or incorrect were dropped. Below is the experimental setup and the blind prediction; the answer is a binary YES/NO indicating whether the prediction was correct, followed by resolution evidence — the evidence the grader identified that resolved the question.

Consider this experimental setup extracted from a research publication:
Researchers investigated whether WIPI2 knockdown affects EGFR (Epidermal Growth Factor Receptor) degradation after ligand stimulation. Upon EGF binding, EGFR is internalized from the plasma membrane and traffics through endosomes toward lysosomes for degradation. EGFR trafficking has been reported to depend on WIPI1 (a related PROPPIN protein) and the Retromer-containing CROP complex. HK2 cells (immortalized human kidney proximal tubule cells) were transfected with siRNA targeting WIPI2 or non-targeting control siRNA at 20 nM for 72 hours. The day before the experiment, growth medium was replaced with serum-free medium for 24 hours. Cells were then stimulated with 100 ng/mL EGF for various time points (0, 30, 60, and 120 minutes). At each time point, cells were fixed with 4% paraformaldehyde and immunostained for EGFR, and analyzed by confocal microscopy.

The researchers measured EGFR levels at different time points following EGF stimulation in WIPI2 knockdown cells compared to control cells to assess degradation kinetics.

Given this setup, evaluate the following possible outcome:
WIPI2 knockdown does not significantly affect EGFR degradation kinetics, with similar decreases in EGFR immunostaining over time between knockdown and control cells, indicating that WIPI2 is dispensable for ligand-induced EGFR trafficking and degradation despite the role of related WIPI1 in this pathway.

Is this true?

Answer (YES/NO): YES